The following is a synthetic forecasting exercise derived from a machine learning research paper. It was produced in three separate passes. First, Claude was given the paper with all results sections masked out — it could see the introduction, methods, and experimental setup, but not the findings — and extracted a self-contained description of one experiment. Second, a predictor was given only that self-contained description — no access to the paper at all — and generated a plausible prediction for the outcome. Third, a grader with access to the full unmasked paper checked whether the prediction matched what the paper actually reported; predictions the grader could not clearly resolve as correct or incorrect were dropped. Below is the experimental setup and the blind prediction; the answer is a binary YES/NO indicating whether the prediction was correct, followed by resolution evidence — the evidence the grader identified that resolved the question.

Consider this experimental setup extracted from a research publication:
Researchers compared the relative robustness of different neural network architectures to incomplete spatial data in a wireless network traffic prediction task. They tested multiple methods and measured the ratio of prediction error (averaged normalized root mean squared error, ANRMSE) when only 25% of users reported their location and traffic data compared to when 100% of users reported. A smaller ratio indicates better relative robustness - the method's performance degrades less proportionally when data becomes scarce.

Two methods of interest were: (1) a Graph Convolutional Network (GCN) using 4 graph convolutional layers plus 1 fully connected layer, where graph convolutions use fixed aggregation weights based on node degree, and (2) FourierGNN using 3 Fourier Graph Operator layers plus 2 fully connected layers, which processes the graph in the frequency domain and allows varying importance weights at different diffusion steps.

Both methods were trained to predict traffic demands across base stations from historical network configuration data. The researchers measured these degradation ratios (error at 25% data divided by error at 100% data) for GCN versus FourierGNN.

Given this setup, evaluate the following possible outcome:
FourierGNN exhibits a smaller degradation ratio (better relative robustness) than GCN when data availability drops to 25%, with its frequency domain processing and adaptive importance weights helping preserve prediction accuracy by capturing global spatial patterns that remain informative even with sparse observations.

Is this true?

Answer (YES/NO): NO